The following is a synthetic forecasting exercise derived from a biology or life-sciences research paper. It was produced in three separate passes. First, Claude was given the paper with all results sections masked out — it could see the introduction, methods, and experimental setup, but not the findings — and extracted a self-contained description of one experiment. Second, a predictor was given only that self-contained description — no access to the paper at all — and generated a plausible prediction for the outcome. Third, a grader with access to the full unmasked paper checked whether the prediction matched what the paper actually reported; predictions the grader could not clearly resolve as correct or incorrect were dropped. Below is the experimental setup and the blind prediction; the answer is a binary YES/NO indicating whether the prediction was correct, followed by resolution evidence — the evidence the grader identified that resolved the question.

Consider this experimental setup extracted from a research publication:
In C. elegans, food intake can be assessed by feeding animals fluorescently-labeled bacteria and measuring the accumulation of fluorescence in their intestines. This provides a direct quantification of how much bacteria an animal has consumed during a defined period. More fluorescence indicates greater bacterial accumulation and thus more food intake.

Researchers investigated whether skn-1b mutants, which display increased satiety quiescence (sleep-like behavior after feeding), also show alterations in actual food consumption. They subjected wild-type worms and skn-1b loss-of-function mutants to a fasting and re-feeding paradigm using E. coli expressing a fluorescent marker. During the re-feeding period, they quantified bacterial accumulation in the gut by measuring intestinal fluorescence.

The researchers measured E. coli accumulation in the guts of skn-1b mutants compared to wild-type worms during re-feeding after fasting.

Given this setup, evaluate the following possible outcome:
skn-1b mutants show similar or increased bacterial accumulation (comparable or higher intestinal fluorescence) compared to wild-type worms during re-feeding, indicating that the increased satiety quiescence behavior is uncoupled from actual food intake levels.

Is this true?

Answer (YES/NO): YES